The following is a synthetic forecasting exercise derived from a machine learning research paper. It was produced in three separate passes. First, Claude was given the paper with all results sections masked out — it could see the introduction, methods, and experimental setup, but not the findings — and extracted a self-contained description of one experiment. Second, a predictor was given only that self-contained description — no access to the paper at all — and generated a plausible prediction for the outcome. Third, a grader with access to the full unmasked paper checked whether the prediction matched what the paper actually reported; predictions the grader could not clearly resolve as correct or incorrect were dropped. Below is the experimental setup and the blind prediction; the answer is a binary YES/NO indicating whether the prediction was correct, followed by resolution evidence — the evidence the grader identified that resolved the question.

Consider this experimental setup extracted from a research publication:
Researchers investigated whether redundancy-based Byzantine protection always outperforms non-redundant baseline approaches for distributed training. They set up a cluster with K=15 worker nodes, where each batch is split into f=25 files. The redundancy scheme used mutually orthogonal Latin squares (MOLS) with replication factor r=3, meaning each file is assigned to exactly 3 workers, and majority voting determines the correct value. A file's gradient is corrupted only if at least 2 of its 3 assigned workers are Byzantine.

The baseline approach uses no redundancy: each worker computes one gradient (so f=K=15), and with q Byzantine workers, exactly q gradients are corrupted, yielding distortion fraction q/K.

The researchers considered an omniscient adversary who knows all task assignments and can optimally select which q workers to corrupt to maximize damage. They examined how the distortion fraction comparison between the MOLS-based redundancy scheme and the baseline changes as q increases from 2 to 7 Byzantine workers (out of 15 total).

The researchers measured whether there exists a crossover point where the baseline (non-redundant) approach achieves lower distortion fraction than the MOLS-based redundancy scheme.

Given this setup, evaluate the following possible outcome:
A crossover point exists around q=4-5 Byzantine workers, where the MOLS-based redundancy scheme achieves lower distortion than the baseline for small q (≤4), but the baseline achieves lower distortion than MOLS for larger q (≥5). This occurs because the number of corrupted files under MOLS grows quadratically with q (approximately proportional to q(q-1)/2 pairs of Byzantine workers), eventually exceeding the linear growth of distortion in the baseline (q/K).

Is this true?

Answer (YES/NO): NO